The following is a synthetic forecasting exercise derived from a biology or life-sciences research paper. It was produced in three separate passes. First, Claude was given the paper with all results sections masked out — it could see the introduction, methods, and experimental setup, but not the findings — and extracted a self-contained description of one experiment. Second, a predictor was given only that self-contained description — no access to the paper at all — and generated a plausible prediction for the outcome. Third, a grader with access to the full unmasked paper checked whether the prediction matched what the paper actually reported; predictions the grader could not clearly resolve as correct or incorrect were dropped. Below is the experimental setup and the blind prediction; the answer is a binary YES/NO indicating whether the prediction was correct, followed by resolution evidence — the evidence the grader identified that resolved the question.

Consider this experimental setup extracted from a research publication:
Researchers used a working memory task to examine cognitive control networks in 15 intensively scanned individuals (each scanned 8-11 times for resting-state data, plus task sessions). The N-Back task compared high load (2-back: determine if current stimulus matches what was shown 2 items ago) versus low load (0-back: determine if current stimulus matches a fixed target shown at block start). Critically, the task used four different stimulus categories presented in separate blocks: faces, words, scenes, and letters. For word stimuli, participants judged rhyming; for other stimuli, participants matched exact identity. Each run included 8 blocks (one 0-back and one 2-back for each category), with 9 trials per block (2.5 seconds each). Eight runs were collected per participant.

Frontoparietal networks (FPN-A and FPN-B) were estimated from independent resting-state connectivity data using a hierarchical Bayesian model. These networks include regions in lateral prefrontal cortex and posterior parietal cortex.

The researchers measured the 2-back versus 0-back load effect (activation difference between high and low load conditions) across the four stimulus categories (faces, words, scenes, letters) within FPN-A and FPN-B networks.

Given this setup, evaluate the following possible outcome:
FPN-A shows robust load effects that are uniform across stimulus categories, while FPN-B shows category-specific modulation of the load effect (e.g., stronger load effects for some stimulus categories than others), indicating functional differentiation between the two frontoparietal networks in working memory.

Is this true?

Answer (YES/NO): NO